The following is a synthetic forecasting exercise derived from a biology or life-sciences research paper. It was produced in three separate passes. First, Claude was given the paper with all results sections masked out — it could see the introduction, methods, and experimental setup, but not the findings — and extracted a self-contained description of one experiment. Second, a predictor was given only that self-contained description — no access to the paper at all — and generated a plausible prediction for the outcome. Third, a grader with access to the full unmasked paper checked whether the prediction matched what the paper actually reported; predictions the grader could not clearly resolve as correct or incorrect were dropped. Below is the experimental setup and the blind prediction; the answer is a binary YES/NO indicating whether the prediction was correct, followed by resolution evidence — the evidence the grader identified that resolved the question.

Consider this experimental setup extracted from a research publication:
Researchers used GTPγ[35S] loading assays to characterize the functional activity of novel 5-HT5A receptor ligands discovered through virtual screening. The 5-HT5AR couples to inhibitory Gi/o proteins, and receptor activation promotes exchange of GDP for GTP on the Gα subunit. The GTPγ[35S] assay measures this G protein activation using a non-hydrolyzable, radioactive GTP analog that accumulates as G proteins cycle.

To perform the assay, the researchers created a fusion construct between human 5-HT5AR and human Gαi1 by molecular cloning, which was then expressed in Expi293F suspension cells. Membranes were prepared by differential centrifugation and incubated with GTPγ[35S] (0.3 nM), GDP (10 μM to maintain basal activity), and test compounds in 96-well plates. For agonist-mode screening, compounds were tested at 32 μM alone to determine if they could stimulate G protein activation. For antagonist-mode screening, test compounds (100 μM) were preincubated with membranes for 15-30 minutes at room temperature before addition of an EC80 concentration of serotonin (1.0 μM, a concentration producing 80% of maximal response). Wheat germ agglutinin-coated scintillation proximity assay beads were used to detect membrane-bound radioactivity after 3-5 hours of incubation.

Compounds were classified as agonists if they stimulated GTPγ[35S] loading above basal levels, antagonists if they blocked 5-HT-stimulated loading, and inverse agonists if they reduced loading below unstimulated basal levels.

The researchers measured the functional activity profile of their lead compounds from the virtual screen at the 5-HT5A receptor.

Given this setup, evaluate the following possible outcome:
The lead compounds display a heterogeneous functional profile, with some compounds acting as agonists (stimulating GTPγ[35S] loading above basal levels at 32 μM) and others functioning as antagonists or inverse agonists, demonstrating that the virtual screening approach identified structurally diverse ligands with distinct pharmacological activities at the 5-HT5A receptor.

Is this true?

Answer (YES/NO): NO